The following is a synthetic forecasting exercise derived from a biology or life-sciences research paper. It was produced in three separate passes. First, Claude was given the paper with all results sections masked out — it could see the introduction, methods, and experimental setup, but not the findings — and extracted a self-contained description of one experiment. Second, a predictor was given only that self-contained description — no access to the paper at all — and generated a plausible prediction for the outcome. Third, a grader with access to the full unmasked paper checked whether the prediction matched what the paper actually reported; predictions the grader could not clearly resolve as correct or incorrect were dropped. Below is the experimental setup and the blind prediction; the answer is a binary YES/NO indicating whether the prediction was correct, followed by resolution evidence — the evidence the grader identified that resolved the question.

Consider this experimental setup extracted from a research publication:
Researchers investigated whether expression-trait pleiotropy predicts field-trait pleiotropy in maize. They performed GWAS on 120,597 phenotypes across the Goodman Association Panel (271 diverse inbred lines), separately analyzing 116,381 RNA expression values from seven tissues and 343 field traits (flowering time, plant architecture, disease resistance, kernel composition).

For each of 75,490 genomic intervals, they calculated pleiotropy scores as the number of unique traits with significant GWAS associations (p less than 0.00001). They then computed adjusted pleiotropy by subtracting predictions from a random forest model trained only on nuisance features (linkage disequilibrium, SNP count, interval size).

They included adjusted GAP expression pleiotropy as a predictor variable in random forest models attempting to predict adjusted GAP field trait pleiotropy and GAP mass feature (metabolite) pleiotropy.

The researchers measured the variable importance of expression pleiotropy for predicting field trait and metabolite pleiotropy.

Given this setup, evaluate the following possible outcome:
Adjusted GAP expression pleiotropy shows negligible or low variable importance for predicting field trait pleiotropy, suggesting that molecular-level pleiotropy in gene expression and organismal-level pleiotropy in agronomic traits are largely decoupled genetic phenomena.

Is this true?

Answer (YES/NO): YES